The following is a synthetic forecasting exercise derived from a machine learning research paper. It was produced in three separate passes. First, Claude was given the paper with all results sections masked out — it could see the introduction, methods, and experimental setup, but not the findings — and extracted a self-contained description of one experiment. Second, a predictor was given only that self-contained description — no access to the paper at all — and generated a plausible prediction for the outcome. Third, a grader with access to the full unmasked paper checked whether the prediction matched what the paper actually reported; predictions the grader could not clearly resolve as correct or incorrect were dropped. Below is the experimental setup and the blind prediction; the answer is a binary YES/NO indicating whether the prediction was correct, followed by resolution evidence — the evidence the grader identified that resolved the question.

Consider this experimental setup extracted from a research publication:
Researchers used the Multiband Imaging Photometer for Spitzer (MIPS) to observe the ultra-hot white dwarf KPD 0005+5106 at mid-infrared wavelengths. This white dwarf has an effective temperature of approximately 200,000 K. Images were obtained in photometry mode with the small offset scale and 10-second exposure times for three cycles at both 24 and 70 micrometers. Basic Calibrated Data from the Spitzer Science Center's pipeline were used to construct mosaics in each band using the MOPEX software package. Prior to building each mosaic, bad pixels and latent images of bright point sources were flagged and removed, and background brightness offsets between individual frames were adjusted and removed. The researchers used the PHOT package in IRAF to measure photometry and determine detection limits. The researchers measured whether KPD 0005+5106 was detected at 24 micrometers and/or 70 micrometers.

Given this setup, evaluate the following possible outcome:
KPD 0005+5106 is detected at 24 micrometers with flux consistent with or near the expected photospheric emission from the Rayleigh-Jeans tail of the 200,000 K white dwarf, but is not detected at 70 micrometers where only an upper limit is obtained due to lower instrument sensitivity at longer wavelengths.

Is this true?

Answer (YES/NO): NO